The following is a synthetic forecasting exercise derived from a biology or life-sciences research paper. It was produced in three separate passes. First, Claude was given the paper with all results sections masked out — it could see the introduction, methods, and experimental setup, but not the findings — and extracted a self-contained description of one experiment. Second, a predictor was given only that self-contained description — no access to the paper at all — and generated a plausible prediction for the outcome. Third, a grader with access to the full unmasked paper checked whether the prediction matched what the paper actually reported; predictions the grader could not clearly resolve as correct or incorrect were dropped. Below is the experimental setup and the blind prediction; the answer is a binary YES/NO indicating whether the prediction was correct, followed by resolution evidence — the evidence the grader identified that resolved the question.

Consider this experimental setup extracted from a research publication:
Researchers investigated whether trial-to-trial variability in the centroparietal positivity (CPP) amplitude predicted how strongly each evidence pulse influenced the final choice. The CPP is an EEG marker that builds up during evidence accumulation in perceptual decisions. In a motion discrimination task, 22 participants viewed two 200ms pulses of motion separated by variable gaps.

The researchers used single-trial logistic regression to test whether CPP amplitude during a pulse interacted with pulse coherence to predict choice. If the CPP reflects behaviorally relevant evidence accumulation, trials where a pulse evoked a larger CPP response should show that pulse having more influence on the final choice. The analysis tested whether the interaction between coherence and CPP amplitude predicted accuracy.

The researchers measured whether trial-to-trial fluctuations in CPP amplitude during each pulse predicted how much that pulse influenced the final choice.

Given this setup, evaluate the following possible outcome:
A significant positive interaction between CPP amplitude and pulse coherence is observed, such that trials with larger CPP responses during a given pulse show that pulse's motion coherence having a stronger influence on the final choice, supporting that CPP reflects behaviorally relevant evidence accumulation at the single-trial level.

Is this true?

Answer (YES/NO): YES